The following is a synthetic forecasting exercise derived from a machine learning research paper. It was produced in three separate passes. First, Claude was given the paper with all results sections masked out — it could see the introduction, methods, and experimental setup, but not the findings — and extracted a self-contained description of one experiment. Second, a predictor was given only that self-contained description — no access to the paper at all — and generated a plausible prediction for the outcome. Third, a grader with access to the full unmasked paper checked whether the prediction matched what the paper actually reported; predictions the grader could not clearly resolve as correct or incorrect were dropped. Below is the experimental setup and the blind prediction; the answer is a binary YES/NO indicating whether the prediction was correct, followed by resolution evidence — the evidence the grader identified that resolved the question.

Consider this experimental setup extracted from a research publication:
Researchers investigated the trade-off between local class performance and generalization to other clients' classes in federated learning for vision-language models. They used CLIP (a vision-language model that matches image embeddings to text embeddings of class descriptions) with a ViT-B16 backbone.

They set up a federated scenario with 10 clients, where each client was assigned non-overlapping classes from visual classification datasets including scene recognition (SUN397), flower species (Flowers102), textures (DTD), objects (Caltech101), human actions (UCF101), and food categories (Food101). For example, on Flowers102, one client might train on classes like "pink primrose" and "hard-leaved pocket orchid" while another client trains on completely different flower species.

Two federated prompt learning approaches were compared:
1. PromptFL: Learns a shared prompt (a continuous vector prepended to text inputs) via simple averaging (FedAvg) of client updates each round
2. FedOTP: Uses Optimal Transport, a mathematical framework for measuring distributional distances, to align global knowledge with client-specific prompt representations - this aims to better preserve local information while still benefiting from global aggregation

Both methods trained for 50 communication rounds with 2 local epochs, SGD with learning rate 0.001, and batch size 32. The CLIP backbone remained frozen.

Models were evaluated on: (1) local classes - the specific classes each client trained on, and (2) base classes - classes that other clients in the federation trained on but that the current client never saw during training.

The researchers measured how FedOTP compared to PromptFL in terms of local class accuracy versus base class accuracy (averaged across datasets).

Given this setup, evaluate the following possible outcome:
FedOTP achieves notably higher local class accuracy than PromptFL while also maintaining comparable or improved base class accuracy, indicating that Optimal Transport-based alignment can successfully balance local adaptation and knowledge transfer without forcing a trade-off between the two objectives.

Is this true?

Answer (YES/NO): NO